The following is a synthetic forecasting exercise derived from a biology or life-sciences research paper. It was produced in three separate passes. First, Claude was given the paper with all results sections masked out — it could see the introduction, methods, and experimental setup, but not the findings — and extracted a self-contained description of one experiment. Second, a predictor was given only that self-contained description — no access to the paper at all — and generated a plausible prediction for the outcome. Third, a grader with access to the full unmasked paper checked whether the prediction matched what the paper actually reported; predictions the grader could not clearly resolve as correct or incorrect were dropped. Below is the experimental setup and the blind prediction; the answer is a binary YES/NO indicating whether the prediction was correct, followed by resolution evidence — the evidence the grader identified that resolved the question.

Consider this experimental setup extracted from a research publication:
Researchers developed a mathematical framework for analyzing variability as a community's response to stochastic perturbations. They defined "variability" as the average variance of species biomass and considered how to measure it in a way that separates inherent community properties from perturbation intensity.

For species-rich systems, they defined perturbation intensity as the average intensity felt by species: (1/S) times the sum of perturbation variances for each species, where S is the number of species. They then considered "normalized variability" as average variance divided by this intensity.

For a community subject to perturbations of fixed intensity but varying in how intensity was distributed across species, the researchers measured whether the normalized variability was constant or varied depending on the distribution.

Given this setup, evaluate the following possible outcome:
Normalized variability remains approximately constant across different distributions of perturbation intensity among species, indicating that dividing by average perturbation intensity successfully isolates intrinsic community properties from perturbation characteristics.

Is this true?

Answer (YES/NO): NO